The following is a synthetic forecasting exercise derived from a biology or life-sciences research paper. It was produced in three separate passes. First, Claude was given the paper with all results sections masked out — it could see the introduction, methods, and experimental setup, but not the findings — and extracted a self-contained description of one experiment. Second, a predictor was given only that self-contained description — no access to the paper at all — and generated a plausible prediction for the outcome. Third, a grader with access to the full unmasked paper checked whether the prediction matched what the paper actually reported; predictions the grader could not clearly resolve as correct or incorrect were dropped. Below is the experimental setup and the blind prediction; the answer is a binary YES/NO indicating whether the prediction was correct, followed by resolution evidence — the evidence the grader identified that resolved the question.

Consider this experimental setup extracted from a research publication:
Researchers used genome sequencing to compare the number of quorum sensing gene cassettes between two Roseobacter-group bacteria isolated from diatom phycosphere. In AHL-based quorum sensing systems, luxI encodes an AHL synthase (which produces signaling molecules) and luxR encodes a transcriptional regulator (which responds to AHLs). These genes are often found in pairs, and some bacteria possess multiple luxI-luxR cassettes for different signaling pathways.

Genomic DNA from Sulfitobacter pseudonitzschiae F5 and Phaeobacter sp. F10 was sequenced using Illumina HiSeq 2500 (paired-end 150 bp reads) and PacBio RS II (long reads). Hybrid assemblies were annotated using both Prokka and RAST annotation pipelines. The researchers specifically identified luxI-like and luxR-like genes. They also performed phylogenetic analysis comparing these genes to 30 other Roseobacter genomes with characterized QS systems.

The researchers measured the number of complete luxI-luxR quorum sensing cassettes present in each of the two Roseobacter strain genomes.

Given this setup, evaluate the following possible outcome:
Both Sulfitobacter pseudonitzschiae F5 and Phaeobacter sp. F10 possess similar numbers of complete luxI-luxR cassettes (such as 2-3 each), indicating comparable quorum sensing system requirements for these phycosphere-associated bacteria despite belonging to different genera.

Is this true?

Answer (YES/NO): NO